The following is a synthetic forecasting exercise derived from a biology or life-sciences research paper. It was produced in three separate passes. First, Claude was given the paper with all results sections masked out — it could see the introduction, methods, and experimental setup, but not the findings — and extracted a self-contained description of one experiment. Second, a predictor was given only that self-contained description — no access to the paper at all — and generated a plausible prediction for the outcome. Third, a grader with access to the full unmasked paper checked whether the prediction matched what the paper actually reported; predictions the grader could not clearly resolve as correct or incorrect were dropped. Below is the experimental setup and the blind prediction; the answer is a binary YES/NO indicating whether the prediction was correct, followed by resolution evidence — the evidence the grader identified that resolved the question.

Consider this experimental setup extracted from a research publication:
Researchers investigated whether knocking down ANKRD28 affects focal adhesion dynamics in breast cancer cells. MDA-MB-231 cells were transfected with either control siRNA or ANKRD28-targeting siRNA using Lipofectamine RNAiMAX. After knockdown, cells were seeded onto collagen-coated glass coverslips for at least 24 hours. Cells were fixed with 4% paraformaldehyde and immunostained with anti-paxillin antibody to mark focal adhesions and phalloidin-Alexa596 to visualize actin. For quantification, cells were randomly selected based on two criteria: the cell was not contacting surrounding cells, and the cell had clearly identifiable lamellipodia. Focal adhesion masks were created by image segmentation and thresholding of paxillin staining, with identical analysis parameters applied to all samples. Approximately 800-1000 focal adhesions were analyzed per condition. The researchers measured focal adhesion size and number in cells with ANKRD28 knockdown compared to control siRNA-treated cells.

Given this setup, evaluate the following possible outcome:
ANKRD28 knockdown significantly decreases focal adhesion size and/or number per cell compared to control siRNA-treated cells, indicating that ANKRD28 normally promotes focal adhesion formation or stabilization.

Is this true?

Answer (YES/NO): YES